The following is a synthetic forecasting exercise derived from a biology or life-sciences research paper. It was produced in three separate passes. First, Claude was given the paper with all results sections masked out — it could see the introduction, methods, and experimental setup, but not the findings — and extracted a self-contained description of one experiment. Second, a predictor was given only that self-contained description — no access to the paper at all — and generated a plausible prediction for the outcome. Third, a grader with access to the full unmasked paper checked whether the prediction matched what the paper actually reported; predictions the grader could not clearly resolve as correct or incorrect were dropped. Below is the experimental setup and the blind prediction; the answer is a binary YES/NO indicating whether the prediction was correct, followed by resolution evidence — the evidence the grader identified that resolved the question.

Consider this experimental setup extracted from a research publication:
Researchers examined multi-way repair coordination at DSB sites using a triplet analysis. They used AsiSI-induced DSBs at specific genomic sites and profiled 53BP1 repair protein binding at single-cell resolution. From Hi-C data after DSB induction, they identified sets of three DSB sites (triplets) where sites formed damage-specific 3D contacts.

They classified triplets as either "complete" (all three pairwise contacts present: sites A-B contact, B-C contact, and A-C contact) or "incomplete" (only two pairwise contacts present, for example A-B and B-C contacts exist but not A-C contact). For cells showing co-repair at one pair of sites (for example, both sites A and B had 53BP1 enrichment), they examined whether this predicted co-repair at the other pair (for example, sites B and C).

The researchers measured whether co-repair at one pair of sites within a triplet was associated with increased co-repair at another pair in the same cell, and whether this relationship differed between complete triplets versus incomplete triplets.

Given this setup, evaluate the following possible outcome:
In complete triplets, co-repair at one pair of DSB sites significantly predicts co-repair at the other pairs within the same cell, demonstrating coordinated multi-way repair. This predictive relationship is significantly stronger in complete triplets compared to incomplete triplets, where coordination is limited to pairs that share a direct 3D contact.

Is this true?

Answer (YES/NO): YES